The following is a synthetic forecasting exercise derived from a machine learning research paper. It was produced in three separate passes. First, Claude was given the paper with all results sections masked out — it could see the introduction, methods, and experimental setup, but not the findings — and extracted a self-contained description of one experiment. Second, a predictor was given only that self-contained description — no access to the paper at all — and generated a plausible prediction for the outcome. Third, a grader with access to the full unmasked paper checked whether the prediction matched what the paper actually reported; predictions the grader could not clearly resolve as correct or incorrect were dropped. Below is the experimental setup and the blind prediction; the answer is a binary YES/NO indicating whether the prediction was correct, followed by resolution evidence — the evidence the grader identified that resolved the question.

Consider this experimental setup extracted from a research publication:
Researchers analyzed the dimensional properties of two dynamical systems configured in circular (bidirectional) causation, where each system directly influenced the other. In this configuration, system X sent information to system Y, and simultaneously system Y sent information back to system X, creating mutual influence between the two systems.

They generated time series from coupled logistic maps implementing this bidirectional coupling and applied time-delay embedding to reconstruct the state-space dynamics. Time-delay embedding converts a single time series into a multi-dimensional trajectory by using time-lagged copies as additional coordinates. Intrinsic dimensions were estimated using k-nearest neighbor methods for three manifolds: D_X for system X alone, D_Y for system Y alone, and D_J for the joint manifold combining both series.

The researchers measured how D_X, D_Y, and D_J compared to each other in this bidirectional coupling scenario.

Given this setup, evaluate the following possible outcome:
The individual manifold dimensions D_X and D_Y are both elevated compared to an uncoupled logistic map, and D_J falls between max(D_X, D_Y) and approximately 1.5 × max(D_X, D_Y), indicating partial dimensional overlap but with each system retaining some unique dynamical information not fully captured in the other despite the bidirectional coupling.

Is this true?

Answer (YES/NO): NO